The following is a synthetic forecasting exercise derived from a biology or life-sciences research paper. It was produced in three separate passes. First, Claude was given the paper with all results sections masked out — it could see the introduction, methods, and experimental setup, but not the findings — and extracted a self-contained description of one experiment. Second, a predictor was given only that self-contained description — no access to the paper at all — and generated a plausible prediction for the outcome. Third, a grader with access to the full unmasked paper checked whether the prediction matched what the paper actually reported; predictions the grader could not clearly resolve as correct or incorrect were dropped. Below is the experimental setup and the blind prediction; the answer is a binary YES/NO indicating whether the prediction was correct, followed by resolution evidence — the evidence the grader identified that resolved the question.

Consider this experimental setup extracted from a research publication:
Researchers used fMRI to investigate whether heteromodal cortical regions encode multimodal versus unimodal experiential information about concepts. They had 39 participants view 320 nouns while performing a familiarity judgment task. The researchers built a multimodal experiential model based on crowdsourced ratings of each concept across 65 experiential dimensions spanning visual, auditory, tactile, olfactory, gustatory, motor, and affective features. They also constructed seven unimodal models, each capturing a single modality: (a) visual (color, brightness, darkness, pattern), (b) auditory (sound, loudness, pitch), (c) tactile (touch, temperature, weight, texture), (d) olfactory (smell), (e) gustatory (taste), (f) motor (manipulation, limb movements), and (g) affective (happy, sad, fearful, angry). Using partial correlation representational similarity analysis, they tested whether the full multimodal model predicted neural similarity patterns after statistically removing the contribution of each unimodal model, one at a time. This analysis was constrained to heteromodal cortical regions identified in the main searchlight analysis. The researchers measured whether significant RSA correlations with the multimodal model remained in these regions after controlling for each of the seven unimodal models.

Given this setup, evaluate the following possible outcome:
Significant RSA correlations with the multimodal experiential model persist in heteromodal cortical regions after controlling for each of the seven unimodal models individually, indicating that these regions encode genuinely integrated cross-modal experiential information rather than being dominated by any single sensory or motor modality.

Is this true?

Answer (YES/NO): YES